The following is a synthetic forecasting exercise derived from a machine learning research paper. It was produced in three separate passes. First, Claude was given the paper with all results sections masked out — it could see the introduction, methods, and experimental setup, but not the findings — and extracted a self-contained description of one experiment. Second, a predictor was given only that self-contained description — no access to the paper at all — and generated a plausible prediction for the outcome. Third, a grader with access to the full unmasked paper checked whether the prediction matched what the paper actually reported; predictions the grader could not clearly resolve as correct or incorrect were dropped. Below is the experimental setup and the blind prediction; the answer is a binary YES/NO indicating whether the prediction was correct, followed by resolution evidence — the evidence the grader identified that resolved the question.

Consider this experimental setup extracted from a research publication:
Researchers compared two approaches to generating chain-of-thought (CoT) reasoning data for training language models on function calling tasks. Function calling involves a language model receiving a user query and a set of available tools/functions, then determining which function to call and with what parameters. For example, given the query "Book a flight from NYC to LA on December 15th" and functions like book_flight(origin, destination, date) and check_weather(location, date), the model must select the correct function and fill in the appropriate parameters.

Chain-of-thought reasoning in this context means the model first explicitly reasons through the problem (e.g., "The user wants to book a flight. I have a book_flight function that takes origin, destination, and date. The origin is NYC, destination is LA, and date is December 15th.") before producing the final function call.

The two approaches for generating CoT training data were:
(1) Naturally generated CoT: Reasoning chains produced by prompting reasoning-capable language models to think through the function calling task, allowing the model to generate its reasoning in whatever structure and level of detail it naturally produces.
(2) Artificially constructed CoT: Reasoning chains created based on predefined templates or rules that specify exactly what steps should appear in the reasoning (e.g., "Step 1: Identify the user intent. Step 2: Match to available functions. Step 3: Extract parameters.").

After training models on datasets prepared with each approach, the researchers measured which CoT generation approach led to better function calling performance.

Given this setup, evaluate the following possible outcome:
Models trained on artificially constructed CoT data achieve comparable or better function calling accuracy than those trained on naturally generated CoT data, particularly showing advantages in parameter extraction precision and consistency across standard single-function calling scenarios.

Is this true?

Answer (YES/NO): NO